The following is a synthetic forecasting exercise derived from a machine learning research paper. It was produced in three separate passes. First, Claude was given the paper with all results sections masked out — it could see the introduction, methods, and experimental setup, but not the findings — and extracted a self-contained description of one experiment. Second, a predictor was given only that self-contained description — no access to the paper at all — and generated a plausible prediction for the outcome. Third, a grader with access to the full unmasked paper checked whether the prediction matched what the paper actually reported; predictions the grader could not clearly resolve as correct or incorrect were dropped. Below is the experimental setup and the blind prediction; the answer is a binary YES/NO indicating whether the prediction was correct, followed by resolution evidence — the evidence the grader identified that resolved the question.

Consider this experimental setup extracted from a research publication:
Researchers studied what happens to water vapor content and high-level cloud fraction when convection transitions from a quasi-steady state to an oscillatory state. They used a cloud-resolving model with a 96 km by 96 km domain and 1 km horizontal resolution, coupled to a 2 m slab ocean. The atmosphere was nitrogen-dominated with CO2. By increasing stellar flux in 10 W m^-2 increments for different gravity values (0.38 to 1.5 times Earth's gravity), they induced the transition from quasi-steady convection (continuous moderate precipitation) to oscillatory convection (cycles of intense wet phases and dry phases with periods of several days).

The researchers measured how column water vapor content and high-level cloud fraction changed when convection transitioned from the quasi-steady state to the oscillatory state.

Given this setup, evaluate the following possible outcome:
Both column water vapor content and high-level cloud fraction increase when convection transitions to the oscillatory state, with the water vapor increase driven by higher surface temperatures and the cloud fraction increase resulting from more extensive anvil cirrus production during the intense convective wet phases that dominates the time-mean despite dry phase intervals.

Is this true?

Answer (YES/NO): YES